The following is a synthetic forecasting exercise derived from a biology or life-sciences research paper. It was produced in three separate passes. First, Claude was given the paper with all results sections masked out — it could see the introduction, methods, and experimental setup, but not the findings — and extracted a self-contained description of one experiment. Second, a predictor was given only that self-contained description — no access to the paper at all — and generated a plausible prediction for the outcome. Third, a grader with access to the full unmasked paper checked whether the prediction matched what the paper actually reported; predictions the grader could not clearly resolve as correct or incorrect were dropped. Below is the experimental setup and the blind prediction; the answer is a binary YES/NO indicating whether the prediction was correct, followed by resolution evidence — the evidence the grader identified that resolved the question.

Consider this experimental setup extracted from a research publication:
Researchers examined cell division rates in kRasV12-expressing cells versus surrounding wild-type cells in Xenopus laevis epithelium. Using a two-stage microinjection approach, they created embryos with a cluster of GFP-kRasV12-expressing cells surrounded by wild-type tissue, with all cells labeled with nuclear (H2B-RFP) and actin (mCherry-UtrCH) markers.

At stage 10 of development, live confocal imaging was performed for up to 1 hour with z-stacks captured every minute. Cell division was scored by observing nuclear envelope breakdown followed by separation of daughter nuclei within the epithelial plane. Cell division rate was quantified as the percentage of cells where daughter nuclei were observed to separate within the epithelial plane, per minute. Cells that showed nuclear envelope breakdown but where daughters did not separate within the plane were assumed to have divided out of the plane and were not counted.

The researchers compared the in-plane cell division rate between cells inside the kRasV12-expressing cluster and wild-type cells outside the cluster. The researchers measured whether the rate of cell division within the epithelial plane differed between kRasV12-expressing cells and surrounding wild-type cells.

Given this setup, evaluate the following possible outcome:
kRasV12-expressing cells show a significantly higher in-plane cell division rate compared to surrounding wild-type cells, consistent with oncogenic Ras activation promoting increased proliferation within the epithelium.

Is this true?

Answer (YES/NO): NO